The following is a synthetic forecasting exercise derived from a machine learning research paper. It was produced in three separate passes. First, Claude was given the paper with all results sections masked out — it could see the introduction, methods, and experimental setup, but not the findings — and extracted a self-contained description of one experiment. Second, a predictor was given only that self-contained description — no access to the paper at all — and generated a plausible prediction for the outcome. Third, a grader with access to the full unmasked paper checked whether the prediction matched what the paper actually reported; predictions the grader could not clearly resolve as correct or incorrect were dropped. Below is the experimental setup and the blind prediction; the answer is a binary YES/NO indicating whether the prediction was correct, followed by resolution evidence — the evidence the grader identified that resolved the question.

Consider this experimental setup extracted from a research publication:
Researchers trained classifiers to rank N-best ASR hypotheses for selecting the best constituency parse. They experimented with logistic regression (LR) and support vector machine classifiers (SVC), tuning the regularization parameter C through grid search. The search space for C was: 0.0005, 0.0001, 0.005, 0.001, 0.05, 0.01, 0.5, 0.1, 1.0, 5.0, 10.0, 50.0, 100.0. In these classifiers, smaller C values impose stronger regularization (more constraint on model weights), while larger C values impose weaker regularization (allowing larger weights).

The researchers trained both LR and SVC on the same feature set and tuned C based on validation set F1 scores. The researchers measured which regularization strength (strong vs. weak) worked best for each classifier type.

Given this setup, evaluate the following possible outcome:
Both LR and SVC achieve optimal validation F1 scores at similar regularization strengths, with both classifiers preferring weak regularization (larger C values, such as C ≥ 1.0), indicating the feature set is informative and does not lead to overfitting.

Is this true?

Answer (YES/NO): NO